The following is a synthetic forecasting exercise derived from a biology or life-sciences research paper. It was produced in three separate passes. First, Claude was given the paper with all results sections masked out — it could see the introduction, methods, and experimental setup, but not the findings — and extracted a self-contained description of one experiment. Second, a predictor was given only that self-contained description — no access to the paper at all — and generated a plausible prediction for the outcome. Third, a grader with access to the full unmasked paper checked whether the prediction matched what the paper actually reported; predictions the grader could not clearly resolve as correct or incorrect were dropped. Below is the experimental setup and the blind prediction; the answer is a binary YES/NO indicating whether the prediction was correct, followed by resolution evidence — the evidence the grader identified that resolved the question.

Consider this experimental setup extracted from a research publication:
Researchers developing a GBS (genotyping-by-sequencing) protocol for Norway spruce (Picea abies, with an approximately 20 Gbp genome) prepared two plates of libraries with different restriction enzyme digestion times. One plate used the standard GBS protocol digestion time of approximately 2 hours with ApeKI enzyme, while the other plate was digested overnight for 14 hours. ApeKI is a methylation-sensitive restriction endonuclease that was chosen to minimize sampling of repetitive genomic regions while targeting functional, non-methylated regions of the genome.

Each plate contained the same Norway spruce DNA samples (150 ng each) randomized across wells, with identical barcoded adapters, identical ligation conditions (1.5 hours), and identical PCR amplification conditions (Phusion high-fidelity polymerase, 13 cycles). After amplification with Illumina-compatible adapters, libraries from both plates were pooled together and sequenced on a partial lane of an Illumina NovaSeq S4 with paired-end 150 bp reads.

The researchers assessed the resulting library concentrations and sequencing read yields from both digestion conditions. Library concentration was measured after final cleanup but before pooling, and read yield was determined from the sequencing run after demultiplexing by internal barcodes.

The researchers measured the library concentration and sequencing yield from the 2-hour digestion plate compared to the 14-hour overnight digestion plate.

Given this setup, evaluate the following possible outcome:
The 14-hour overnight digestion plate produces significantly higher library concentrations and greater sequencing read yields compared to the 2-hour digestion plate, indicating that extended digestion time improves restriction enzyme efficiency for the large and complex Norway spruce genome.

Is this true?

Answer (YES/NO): YES